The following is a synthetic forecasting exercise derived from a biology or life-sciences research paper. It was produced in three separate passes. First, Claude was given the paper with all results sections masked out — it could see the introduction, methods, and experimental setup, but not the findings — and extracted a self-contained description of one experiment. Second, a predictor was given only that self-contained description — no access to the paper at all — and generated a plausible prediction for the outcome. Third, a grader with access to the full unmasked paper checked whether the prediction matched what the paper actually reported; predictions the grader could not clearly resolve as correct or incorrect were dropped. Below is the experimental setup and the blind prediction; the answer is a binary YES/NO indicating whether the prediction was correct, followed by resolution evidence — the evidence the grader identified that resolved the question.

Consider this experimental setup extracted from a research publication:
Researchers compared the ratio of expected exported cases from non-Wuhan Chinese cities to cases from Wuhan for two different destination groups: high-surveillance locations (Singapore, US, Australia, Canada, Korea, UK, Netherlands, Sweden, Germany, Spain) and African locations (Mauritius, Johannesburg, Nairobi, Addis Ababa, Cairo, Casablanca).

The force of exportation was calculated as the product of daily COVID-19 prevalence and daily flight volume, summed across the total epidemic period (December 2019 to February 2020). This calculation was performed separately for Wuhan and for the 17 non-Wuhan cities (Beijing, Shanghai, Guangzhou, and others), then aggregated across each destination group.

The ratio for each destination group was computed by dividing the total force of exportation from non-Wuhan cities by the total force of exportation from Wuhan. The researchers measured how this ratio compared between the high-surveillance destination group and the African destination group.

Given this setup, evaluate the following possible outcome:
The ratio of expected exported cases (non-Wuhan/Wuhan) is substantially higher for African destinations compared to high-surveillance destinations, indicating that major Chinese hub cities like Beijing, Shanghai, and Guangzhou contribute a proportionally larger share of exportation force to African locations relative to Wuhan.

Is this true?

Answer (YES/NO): YES